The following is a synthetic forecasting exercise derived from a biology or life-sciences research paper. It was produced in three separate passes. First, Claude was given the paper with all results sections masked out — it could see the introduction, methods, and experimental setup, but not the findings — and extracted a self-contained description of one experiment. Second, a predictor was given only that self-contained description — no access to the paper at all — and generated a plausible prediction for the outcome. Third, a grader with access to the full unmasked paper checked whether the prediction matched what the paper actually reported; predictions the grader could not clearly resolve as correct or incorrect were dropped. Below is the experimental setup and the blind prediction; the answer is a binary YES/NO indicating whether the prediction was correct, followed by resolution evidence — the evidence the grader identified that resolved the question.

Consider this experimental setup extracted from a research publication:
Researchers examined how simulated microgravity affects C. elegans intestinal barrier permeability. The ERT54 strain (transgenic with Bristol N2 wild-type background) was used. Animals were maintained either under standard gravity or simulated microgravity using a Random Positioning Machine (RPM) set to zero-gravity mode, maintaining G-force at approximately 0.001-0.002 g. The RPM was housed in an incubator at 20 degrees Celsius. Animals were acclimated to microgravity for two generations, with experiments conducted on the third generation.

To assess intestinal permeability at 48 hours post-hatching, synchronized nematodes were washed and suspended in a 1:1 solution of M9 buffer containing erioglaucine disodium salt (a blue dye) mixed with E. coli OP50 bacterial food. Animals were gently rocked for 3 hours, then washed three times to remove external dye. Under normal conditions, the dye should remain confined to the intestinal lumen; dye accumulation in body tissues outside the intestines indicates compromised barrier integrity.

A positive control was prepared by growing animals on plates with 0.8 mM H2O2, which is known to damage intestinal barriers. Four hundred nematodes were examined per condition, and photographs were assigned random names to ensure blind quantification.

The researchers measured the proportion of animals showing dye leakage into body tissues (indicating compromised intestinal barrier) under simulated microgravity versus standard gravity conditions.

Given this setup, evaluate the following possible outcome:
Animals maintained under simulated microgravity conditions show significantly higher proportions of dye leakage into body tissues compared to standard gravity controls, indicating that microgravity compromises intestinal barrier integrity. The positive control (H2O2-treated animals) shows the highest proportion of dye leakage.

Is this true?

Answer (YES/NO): YES